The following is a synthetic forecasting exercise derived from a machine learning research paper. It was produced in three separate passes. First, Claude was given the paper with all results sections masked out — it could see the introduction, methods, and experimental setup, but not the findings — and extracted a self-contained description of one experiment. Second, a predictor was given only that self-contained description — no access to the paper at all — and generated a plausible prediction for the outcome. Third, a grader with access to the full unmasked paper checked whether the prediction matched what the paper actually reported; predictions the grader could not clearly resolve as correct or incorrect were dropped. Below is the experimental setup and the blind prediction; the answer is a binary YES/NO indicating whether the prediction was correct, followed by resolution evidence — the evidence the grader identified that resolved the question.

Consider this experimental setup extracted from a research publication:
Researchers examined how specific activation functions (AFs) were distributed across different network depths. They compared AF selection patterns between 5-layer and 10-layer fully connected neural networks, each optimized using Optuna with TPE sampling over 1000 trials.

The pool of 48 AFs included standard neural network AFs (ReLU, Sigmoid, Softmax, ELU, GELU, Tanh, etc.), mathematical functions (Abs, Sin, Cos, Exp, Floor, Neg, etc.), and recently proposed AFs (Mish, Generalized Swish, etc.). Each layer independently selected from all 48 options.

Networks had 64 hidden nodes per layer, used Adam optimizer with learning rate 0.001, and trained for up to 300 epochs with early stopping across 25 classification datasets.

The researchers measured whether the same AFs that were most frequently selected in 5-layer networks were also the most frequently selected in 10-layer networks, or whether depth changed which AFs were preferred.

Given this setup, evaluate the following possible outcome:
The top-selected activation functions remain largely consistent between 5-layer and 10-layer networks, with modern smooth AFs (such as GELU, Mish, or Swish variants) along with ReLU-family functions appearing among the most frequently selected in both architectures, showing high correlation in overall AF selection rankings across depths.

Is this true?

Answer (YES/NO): NO